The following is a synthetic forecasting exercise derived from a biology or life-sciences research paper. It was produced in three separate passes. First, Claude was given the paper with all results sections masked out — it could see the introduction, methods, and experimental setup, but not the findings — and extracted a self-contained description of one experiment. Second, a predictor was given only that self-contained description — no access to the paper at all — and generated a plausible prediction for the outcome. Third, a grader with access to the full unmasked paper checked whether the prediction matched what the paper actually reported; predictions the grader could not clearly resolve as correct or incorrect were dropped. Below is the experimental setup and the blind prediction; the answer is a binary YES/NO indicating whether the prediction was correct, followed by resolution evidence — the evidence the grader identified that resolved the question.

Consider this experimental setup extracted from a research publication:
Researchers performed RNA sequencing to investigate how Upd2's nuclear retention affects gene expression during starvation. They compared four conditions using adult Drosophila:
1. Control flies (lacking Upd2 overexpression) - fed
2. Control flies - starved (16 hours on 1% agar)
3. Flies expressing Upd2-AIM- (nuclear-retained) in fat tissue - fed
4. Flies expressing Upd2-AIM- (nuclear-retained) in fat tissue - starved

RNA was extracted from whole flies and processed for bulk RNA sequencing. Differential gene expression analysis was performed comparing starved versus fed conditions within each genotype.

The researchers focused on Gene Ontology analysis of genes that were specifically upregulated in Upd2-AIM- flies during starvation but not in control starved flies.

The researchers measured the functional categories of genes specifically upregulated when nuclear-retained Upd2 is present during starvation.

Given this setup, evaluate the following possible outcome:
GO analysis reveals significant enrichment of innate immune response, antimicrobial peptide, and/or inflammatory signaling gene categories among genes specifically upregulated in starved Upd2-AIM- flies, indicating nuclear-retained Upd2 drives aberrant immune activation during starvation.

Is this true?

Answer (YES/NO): YES